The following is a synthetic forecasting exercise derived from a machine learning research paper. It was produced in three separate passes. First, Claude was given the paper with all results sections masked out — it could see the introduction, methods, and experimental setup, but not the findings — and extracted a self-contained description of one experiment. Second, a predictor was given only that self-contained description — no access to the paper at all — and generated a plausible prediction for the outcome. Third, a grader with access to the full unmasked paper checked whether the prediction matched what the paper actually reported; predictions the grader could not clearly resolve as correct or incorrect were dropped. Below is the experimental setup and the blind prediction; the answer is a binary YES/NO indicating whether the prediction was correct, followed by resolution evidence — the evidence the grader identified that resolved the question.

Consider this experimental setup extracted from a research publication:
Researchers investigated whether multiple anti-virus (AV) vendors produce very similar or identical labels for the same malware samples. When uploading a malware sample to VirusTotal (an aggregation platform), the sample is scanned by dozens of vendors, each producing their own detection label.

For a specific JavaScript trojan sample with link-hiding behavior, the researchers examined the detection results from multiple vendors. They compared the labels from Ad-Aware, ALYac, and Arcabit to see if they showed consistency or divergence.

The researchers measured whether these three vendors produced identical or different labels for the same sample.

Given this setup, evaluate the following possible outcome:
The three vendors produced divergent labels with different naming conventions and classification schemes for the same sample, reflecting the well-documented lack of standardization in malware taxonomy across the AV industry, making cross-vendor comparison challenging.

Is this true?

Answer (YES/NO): NO